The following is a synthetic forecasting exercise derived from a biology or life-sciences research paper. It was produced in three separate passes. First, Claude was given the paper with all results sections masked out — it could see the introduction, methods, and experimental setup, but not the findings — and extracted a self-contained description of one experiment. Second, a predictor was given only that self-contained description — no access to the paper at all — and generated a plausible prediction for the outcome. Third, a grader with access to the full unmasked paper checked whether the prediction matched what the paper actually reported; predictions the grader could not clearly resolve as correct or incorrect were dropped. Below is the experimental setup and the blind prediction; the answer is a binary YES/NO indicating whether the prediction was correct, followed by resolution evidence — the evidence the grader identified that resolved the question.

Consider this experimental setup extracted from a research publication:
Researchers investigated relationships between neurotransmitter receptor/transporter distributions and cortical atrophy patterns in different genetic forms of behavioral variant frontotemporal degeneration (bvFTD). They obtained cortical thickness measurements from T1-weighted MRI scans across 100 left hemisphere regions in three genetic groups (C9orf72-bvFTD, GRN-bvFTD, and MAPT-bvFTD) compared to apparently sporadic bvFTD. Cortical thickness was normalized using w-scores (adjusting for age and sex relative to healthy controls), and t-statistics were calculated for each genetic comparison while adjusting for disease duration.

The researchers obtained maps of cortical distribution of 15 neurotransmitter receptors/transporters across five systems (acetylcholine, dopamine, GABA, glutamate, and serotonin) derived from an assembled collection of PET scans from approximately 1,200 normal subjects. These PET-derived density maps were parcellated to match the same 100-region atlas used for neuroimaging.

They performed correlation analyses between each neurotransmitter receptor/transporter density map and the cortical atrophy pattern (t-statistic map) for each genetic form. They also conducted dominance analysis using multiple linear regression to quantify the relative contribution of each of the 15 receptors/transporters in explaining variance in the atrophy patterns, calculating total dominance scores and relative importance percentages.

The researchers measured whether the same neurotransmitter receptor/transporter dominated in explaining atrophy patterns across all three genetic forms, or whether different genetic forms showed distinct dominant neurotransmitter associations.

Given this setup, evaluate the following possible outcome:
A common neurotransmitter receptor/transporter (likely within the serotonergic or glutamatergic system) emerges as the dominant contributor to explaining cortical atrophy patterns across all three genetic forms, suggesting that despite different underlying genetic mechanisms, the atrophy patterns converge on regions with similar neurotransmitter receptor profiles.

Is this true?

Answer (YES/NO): NO